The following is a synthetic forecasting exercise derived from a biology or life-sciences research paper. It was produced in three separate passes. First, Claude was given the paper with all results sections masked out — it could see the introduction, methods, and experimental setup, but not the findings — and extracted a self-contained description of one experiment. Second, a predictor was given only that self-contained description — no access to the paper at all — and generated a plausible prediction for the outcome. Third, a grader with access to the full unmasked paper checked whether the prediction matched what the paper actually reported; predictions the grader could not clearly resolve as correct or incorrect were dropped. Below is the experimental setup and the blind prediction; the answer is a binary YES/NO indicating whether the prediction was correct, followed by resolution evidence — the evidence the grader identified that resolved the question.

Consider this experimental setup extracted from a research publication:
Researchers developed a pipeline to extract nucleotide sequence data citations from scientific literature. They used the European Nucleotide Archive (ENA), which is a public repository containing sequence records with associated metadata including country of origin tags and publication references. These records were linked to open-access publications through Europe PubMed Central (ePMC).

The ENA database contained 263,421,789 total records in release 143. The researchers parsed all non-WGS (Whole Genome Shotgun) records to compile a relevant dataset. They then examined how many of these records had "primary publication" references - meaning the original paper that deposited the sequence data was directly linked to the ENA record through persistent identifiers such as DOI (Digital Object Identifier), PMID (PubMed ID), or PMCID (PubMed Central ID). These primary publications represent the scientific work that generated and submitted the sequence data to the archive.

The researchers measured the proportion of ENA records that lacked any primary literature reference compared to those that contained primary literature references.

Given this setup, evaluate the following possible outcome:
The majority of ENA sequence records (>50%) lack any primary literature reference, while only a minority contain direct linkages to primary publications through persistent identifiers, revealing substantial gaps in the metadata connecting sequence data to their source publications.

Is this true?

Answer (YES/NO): YES